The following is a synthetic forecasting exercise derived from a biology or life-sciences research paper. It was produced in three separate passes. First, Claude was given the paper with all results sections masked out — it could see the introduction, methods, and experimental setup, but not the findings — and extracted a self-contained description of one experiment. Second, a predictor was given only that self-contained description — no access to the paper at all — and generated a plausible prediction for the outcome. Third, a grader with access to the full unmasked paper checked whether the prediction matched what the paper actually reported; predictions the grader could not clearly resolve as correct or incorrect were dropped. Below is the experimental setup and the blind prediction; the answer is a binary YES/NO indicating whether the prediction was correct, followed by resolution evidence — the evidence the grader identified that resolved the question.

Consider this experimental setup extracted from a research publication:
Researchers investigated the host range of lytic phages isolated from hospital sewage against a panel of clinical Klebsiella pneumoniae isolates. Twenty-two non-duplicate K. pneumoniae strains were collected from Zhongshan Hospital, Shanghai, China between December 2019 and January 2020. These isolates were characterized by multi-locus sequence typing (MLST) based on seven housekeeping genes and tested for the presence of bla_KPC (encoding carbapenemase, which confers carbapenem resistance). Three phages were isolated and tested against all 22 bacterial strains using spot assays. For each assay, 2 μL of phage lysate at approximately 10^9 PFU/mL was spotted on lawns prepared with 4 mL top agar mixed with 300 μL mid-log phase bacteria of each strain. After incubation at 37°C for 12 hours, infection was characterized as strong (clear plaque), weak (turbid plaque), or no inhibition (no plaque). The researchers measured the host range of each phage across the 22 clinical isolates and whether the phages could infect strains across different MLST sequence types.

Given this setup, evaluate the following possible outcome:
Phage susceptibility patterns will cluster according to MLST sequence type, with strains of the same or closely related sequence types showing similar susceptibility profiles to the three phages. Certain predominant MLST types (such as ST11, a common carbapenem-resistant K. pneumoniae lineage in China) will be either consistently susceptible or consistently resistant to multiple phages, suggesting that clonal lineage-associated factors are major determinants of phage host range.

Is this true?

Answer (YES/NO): NO